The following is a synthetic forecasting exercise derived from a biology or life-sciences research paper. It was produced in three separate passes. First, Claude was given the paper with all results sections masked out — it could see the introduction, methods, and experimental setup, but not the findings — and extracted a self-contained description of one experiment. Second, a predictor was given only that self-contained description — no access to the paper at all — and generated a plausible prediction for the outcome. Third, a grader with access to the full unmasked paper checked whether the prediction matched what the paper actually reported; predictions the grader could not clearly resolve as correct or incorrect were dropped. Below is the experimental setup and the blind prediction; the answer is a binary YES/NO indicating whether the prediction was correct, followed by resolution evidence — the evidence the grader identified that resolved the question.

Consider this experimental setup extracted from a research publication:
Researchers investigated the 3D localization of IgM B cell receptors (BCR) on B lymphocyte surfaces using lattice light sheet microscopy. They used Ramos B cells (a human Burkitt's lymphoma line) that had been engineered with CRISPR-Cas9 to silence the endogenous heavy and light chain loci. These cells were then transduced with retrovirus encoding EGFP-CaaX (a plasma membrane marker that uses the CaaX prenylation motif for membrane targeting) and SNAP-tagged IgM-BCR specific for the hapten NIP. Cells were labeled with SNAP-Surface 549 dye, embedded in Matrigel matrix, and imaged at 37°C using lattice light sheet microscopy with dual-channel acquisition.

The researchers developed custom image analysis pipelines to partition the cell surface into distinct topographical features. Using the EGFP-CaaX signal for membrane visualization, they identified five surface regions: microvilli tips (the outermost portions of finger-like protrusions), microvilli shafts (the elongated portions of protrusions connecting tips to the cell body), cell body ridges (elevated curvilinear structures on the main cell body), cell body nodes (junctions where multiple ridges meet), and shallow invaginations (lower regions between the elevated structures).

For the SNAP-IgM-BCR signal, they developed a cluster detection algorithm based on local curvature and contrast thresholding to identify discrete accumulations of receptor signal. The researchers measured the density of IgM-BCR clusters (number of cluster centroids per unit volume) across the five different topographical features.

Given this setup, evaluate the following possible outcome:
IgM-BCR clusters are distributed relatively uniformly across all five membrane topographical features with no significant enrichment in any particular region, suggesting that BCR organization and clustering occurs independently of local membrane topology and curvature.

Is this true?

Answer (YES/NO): NO